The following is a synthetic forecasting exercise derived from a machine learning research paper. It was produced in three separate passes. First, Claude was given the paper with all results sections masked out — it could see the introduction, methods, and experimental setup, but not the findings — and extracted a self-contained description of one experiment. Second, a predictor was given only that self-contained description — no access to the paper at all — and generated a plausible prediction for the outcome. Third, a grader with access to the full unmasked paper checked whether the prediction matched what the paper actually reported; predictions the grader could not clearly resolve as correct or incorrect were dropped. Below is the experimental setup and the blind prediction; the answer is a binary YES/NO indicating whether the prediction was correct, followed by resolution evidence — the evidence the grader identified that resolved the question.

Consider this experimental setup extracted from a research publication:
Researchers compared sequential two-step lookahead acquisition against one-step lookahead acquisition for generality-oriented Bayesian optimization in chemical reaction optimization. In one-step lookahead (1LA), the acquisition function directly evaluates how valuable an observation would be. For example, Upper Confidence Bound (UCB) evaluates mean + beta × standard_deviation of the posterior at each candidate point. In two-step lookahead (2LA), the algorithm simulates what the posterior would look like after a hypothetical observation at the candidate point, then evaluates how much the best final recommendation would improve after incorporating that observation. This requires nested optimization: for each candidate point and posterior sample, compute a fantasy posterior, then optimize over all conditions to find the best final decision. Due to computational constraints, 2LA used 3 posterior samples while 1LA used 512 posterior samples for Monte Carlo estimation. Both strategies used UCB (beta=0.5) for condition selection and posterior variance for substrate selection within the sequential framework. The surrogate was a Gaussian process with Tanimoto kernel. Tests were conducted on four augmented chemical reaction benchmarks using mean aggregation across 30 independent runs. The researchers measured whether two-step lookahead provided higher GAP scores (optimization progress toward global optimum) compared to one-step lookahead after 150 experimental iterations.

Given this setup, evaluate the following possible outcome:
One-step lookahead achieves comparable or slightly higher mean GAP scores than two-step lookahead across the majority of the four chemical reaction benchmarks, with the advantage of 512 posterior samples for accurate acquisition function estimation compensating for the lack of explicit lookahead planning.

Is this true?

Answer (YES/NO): YES